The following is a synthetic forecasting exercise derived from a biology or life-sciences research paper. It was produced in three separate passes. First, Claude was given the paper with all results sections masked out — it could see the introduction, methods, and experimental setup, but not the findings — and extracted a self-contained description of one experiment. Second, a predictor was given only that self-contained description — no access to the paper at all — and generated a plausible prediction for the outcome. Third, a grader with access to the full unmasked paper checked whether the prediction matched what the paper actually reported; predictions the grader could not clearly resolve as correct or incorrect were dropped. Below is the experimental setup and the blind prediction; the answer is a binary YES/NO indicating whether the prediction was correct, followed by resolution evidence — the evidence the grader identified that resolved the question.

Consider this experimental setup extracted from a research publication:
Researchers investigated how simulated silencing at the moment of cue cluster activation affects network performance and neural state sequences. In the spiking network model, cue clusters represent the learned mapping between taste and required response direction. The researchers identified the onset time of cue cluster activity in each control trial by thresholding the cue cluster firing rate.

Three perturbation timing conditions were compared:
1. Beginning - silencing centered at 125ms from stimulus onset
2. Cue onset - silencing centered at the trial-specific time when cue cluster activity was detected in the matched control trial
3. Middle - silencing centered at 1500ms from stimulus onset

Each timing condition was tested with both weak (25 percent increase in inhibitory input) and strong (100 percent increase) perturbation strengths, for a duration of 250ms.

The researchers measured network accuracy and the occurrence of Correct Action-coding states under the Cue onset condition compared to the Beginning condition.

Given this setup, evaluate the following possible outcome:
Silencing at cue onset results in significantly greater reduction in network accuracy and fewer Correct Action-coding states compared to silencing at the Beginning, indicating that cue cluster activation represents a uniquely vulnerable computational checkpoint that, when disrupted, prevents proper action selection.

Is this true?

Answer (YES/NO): YES